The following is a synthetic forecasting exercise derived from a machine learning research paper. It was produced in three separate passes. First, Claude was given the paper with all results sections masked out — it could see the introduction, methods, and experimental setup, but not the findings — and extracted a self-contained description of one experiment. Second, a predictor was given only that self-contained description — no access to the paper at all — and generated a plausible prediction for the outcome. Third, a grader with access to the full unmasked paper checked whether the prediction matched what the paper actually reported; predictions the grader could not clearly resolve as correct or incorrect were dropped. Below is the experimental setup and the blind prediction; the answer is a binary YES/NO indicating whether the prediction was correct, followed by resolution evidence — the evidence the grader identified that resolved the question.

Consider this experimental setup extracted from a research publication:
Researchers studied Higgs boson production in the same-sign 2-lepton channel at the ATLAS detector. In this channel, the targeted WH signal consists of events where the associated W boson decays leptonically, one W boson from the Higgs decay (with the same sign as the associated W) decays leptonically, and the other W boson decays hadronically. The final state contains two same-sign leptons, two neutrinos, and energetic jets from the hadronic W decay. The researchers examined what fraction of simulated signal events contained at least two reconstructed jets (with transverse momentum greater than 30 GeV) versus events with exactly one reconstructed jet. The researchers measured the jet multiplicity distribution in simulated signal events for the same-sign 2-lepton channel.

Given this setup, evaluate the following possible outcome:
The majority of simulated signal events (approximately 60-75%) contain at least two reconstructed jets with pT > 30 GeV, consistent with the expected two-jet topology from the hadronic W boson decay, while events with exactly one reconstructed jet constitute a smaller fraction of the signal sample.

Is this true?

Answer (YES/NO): NO